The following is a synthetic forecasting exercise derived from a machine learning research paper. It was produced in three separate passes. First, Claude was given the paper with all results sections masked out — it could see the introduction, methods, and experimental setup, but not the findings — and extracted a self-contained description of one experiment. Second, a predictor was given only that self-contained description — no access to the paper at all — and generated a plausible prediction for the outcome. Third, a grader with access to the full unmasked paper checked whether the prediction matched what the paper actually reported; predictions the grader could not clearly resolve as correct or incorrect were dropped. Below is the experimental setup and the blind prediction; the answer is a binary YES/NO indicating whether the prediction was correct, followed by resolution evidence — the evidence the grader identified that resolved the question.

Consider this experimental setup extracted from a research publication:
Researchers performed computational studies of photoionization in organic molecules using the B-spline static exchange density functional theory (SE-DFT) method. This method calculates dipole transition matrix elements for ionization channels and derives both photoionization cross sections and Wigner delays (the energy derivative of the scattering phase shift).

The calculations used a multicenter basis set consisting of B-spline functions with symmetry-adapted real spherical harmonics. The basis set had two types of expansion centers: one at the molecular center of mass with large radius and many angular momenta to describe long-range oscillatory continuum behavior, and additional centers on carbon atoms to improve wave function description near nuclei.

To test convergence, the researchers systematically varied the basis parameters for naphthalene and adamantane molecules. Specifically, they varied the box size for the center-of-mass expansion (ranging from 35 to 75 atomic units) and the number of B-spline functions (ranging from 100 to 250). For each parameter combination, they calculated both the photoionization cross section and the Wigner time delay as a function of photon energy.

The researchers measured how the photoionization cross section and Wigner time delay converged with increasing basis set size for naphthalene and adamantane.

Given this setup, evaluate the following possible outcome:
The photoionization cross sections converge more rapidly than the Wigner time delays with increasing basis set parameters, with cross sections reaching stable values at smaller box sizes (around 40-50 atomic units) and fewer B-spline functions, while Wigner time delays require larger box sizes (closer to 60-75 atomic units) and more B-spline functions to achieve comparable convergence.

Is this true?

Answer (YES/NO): NO